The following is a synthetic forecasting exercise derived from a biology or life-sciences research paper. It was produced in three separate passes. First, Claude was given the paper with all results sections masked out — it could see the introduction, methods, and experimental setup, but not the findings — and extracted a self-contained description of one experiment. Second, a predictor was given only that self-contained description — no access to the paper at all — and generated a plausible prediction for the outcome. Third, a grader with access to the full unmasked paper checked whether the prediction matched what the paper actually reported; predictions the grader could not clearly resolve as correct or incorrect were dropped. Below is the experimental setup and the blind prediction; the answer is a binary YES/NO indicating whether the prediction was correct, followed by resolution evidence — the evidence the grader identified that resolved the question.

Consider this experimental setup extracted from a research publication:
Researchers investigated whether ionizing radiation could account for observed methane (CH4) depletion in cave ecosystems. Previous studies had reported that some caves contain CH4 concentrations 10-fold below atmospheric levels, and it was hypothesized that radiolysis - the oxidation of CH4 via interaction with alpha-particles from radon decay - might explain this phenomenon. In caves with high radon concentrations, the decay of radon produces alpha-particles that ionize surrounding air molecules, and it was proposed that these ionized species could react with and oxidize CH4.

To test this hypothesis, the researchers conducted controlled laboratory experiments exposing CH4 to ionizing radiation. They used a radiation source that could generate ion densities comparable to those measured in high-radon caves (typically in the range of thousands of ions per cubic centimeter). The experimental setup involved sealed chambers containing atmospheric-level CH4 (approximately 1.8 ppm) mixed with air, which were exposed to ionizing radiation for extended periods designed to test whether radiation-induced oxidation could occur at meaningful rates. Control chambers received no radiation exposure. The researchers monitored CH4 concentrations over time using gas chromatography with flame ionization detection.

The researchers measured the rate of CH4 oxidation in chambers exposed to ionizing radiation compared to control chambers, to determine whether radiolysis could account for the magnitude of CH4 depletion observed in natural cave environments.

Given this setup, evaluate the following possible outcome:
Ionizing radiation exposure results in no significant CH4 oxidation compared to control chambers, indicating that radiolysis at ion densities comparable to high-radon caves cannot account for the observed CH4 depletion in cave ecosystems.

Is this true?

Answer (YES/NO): YES